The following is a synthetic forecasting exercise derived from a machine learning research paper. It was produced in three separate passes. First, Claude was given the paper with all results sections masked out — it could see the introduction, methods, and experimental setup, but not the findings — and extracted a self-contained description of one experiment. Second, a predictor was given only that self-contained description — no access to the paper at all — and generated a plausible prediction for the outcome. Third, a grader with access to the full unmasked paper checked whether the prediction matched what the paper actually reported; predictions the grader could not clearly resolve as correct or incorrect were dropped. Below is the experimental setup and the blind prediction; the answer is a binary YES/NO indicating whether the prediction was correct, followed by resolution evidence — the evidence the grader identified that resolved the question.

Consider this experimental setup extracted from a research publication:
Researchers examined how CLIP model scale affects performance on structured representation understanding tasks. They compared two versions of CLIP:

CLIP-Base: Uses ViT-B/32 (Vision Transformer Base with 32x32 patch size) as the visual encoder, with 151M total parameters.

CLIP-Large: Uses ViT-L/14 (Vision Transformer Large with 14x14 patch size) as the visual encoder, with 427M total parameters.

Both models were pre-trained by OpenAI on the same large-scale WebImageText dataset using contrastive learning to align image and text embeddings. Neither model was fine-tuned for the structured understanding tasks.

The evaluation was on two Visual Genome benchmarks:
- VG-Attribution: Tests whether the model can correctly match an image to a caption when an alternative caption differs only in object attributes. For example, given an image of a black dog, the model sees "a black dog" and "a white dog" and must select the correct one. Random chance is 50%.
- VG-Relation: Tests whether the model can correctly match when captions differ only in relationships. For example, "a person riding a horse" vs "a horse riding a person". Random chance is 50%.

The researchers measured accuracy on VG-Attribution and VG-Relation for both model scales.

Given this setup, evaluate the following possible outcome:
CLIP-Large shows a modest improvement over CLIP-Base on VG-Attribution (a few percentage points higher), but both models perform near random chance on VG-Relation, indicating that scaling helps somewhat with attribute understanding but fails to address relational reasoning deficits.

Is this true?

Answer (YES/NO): NO